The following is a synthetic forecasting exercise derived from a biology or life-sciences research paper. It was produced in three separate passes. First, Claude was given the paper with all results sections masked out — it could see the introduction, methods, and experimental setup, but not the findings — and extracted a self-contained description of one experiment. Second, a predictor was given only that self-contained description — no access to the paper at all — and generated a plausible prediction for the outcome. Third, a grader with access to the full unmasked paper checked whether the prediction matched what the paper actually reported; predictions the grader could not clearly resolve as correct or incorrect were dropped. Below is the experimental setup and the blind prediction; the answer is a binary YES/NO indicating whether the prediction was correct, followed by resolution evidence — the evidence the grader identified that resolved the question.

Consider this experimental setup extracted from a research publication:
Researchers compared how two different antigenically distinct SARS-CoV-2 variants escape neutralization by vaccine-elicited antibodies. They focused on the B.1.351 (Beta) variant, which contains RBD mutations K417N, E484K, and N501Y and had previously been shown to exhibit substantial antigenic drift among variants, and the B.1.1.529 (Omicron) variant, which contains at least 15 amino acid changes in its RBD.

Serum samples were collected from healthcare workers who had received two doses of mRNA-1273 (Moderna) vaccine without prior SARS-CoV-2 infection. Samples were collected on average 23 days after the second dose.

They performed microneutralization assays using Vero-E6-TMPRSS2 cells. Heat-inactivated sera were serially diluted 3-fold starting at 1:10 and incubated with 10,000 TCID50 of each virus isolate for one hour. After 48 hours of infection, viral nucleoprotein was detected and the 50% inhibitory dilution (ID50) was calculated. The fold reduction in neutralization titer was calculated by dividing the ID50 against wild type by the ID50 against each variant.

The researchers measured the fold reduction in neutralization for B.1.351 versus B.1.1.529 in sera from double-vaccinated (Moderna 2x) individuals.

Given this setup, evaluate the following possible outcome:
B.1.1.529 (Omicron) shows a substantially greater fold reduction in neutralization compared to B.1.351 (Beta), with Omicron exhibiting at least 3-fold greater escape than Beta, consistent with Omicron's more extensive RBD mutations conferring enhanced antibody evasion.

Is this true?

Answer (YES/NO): YES